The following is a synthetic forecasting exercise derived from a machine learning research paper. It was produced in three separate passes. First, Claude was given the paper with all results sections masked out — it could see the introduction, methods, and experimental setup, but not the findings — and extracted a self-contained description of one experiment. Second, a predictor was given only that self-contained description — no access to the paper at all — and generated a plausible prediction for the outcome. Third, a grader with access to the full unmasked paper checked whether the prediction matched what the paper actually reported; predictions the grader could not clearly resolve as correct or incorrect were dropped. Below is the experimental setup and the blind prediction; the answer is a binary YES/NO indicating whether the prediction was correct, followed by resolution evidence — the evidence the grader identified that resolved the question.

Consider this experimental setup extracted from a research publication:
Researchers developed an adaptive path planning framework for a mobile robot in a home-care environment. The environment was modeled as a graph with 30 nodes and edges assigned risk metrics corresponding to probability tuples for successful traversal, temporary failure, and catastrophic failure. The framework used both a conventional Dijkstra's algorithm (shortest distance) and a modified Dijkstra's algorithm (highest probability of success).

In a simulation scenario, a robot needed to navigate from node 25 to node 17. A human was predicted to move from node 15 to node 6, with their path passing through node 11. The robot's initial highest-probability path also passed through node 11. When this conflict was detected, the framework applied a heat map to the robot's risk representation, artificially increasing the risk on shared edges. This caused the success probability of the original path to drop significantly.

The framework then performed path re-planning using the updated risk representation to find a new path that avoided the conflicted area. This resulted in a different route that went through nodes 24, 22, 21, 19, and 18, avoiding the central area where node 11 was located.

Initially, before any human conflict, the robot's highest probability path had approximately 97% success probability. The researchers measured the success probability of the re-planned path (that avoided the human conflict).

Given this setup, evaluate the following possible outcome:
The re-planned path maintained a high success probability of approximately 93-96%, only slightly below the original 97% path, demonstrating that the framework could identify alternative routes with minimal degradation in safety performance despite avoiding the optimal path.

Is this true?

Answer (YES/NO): YES